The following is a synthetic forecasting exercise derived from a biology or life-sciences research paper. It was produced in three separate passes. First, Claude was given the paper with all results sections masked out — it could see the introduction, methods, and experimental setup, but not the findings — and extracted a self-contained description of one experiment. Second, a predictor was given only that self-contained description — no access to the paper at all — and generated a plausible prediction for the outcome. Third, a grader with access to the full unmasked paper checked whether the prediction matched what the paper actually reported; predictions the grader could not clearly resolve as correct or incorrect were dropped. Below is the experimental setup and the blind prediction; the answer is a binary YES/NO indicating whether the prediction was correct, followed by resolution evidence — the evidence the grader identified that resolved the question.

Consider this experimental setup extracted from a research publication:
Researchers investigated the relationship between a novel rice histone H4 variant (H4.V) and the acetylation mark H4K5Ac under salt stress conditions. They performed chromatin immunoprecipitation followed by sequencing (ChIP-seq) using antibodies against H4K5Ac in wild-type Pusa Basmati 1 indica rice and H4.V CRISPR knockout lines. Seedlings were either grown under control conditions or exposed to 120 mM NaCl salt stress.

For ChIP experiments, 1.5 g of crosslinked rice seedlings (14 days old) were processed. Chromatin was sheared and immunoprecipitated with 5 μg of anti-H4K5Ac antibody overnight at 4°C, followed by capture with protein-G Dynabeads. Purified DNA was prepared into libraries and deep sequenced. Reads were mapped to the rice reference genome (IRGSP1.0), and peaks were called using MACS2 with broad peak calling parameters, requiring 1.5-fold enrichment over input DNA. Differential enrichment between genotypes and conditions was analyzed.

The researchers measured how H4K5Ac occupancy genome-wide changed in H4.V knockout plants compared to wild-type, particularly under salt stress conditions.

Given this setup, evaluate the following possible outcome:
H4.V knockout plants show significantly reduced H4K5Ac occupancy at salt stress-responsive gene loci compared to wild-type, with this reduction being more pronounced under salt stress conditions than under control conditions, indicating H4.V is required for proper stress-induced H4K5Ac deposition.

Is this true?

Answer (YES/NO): NO